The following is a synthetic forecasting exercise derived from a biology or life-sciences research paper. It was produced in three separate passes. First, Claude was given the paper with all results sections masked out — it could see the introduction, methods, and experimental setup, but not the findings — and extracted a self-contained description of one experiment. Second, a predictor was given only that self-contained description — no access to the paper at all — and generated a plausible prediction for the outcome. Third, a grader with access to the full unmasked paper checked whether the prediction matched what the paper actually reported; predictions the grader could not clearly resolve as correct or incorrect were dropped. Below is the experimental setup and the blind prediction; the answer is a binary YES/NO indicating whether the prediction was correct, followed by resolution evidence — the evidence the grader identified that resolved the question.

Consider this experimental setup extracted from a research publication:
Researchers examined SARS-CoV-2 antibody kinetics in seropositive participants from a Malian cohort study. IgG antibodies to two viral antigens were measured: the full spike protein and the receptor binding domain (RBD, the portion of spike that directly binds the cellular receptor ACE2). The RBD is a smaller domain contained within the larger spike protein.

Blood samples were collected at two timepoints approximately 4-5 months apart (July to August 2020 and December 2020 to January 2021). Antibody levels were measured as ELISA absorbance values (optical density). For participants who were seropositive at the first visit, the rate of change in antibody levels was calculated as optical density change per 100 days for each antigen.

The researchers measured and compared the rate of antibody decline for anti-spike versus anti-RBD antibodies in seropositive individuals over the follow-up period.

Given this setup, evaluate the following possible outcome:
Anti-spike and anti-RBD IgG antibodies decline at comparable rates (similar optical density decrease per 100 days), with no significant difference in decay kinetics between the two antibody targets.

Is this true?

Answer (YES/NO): NO